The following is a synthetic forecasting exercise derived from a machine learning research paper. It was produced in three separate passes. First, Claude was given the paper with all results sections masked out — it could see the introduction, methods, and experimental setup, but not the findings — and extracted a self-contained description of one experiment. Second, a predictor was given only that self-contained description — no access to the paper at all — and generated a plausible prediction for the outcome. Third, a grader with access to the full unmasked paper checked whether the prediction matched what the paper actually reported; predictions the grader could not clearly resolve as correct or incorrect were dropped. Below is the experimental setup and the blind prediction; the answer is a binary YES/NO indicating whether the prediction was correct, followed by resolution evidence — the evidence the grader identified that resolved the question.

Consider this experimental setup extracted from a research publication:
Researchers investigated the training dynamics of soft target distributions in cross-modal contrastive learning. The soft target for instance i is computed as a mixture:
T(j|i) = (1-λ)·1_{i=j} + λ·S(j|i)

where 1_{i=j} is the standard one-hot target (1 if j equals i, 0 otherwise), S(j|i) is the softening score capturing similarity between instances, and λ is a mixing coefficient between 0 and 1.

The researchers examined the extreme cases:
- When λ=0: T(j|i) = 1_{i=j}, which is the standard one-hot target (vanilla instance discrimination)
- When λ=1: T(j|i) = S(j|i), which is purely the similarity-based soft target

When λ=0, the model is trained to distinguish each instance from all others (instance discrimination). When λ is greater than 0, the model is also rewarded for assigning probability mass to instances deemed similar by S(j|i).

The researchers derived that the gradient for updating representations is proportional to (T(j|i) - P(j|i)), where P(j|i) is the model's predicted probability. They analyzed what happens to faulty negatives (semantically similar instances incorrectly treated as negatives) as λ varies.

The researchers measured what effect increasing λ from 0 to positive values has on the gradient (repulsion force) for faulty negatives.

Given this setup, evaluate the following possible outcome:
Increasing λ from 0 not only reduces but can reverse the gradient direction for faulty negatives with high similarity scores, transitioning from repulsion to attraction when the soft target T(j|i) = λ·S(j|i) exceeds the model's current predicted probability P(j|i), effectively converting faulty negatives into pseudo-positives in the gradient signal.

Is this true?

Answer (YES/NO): YES